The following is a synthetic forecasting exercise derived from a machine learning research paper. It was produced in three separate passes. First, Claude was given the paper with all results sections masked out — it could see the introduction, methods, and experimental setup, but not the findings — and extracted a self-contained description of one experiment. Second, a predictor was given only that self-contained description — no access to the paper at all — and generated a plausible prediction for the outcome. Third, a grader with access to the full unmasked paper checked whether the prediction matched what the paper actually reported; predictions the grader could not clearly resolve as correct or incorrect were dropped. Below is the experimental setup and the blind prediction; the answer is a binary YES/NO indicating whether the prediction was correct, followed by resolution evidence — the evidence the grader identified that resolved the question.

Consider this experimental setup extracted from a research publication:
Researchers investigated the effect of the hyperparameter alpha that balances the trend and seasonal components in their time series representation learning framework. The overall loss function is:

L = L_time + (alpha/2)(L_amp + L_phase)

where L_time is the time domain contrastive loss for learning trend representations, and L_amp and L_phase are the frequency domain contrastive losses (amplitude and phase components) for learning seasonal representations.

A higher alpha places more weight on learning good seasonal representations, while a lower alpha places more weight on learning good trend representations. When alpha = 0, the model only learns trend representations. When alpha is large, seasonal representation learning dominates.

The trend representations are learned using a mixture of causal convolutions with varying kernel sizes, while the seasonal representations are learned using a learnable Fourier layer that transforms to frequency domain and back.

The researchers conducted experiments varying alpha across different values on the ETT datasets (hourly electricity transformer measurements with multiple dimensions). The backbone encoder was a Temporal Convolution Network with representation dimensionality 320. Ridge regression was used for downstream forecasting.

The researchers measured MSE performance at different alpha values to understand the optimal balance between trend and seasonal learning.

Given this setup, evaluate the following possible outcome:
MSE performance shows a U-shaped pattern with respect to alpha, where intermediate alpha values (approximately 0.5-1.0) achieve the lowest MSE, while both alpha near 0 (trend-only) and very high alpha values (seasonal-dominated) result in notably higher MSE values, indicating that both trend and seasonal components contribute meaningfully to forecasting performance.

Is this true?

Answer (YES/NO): NO